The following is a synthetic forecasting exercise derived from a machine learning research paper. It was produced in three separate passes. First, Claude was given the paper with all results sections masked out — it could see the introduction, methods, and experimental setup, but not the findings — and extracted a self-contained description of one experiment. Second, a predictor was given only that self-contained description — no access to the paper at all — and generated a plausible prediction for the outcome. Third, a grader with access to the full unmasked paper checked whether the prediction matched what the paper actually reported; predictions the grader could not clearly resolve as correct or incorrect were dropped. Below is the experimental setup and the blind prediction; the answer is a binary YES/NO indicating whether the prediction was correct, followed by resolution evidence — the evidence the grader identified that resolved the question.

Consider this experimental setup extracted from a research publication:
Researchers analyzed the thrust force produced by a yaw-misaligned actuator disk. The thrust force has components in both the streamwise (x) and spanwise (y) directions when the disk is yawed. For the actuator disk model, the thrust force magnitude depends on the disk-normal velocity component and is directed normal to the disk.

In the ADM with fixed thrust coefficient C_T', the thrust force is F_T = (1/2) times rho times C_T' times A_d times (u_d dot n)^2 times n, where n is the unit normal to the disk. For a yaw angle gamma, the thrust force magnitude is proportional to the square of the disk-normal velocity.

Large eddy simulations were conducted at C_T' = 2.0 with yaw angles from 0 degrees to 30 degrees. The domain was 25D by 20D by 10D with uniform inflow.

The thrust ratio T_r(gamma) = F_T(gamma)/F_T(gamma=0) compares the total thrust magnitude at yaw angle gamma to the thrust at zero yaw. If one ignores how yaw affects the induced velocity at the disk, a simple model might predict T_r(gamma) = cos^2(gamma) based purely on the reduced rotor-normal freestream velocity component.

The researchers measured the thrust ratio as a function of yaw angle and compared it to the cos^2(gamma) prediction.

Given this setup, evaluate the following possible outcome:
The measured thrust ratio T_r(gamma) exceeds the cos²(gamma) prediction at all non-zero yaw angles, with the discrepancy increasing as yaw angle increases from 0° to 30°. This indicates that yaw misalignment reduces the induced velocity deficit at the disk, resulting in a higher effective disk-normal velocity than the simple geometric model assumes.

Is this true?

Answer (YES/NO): YES